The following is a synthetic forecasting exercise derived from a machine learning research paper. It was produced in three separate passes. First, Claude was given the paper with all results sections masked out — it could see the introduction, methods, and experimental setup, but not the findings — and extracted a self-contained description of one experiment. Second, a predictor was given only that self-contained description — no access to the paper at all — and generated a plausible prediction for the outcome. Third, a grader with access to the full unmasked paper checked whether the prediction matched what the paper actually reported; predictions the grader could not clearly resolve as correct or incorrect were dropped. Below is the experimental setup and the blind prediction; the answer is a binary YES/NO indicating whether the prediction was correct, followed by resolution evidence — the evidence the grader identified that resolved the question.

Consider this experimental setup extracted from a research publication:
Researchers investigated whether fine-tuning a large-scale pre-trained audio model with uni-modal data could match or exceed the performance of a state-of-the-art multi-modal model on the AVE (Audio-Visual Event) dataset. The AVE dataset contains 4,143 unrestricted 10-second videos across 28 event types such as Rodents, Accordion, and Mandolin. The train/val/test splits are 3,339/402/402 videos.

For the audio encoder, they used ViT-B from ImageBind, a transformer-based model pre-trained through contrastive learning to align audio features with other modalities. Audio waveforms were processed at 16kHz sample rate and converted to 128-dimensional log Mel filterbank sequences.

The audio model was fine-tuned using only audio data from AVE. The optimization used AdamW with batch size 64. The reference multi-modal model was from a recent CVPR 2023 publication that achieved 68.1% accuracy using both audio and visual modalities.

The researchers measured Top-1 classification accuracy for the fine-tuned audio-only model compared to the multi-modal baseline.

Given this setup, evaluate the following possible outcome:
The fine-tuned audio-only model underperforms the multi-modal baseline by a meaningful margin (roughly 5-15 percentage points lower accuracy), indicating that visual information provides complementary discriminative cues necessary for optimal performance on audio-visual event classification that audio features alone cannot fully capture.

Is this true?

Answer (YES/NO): NO